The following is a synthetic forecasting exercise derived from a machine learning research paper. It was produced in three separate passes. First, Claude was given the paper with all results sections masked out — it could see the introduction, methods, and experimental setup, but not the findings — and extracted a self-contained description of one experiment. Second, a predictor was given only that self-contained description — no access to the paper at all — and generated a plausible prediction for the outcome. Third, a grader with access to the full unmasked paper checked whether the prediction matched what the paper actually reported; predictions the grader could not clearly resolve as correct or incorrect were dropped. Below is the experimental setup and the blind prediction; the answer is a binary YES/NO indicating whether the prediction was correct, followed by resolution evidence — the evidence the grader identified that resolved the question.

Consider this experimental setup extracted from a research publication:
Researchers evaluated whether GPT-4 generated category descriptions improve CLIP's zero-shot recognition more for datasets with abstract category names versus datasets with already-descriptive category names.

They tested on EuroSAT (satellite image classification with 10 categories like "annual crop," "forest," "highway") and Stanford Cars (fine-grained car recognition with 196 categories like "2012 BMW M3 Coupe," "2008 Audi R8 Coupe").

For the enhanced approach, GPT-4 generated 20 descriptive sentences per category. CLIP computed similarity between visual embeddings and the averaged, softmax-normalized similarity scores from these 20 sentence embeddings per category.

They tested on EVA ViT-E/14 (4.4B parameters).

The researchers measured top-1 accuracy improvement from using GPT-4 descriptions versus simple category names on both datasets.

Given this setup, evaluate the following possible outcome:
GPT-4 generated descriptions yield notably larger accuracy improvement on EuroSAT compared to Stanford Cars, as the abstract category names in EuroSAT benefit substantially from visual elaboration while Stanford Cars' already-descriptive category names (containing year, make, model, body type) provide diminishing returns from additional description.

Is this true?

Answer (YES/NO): YES